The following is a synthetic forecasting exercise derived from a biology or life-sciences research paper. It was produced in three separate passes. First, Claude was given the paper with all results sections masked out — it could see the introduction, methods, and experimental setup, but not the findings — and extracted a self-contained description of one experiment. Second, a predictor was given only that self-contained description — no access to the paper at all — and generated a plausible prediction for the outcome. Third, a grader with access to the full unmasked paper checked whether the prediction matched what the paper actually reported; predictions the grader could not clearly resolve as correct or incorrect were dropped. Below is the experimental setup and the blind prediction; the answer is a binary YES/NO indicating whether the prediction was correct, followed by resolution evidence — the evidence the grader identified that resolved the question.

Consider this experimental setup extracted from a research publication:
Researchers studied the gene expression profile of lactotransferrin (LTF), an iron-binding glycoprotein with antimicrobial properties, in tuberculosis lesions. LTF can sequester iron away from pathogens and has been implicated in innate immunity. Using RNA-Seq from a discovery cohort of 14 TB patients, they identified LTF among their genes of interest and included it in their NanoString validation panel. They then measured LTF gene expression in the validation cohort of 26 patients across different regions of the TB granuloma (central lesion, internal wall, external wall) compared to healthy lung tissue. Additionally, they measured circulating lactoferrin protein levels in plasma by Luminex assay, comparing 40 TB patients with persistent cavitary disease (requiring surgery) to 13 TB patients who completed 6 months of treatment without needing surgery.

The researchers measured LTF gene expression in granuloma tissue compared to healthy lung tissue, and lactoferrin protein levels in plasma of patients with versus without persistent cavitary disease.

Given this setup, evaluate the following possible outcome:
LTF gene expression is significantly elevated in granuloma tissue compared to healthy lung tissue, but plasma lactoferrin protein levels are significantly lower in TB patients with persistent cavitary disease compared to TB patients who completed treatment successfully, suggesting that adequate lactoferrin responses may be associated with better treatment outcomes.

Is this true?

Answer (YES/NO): NO